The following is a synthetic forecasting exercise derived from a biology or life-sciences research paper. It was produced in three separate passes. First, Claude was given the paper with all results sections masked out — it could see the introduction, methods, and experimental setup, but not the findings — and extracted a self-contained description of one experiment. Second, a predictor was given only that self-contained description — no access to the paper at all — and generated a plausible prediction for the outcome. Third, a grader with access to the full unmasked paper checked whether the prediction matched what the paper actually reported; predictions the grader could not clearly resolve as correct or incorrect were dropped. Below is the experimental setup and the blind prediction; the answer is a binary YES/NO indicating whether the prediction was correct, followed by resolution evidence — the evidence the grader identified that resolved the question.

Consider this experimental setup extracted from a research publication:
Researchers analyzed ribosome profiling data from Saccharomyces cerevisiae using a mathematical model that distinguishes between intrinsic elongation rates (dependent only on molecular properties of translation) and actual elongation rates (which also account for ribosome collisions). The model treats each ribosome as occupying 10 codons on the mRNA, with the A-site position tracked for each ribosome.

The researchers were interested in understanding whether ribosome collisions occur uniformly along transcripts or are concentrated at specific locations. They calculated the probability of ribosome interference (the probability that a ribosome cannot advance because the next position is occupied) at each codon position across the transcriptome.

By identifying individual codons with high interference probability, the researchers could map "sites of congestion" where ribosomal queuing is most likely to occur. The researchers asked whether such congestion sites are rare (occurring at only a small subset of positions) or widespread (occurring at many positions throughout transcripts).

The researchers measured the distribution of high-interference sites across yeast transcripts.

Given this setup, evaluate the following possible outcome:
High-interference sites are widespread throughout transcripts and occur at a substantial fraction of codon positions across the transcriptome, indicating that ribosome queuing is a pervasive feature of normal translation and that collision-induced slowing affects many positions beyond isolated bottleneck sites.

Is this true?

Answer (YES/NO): NO